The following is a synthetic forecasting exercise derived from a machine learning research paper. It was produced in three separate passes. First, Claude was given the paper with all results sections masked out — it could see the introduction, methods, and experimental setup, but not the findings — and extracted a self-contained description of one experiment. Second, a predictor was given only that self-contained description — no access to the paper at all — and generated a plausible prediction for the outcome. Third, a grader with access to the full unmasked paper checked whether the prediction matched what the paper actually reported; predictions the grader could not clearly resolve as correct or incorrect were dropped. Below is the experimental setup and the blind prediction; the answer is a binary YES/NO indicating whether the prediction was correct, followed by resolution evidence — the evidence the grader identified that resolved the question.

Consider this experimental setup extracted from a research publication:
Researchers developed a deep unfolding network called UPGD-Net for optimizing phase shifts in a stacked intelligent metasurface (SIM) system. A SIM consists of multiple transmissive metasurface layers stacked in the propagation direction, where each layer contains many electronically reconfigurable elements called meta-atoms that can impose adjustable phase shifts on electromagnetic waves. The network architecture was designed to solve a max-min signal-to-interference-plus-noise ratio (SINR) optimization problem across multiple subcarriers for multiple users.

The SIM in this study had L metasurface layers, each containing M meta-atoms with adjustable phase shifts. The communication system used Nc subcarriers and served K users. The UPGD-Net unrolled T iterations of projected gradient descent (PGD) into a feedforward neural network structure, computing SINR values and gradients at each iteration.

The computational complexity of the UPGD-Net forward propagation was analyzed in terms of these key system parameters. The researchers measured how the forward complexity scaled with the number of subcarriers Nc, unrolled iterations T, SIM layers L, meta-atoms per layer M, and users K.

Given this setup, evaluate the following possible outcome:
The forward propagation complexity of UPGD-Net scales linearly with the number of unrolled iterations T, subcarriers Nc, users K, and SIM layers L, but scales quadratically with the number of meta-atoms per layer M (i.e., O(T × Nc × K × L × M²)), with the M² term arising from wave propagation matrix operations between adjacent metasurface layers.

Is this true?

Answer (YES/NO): NO